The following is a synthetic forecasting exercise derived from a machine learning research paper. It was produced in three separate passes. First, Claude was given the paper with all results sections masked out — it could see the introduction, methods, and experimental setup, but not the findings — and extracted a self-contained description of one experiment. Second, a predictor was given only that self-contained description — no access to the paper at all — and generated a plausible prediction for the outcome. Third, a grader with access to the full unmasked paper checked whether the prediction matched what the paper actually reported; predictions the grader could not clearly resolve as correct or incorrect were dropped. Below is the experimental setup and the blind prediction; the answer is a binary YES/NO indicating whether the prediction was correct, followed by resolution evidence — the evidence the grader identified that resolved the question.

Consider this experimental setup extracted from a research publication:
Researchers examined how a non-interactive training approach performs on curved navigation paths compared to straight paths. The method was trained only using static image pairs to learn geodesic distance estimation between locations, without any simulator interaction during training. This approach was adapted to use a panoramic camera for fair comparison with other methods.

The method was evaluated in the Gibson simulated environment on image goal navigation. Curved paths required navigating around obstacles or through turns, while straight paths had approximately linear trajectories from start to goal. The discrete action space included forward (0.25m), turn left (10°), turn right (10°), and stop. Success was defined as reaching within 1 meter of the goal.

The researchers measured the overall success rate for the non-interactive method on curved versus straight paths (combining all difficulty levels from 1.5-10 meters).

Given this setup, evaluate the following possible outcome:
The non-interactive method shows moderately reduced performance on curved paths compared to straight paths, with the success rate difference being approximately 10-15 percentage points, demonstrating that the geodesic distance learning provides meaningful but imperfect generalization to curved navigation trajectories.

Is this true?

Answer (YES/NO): NO